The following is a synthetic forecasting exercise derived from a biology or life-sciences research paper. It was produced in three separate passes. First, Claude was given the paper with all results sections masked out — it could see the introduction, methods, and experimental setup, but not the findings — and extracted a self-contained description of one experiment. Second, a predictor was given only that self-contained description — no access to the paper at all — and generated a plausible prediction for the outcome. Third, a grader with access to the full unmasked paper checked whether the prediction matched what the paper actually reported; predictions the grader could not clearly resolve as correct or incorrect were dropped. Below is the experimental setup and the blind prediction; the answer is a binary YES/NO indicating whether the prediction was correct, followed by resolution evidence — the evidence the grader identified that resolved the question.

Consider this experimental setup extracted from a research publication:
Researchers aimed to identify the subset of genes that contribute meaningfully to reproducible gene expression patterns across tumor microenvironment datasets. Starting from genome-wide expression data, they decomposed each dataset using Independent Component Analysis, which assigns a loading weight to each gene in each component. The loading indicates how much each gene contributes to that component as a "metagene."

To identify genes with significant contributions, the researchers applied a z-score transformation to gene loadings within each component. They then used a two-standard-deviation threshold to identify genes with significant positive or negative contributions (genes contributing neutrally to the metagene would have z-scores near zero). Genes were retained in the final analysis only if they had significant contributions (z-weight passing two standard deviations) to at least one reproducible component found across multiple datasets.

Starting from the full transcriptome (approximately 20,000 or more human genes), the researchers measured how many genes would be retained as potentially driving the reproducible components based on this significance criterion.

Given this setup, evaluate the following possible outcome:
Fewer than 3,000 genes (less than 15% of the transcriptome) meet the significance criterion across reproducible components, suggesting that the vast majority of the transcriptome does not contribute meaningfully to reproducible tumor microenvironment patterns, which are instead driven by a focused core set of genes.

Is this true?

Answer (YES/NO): NO